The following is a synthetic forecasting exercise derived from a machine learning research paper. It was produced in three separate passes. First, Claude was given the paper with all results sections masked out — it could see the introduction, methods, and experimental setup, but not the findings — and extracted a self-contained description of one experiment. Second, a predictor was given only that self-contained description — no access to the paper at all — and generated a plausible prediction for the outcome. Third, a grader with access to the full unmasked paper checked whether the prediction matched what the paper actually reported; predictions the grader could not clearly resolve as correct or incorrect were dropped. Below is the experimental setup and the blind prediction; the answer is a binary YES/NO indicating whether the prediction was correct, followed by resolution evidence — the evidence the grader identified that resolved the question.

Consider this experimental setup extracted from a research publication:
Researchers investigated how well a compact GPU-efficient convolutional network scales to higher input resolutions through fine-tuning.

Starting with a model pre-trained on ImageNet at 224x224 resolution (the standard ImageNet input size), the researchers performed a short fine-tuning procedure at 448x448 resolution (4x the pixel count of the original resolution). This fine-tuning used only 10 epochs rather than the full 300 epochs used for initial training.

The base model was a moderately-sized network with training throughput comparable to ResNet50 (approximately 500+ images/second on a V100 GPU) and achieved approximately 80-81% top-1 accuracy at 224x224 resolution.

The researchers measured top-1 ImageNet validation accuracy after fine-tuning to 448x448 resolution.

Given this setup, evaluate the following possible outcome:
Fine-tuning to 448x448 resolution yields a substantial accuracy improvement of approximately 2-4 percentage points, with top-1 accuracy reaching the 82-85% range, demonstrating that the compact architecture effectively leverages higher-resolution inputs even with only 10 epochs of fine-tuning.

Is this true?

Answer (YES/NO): YES